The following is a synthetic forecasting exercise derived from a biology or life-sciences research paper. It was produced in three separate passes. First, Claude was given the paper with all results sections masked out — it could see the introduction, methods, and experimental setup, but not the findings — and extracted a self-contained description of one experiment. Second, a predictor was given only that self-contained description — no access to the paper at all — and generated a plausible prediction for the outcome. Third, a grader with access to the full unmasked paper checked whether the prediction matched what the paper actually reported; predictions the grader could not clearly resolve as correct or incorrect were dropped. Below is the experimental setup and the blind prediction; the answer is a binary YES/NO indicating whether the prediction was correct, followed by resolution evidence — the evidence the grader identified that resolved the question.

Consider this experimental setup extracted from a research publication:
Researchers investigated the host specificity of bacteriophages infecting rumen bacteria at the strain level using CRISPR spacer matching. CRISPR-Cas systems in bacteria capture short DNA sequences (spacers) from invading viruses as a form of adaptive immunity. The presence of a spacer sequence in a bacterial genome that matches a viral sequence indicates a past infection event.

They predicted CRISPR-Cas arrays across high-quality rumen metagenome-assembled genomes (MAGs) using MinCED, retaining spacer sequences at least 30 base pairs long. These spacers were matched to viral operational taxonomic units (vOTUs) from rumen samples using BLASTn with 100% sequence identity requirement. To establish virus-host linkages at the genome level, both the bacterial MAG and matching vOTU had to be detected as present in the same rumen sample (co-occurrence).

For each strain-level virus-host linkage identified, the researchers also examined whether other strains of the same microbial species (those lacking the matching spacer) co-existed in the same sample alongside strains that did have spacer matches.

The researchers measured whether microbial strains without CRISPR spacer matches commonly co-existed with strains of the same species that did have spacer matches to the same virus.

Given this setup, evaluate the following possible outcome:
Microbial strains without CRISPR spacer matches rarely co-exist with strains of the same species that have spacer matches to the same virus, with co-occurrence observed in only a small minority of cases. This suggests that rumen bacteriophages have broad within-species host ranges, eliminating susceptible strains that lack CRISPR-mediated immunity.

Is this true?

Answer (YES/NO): NO